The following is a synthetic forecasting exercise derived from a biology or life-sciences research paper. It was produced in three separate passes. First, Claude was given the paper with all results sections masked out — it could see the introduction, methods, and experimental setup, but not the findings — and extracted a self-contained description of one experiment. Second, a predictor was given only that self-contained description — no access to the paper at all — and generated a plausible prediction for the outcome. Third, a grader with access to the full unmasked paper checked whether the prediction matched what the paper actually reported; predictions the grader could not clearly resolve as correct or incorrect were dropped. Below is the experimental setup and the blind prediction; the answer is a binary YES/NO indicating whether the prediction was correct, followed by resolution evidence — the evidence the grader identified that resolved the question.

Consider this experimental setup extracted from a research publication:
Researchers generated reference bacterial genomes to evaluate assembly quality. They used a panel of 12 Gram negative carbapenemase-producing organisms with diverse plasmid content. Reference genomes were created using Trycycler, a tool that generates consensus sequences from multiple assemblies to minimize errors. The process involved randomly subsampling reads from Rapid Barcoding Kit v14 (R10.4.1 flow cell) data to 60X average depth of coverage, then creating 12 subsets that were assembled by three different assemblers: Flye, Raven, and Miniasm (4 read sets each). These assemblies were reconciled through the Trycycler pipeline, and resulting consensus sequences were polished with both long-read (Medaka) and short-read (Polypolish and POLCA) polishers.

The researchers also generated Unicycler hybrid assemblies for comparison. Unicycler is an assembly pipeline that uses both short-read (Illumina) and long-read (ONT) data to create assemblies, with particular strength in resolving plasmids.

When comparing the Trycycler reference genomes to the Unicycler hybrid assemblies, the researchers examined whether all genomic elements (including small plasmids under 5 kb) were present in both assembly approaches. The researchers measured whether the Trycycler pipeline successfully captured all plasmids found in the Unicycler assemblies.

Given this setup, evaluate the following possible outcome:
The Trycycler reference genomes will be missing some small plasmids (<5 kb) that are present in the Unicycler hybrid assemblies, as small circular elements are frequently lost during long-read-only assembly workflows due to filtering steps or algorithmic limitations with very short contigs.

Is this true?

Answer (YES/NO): YES